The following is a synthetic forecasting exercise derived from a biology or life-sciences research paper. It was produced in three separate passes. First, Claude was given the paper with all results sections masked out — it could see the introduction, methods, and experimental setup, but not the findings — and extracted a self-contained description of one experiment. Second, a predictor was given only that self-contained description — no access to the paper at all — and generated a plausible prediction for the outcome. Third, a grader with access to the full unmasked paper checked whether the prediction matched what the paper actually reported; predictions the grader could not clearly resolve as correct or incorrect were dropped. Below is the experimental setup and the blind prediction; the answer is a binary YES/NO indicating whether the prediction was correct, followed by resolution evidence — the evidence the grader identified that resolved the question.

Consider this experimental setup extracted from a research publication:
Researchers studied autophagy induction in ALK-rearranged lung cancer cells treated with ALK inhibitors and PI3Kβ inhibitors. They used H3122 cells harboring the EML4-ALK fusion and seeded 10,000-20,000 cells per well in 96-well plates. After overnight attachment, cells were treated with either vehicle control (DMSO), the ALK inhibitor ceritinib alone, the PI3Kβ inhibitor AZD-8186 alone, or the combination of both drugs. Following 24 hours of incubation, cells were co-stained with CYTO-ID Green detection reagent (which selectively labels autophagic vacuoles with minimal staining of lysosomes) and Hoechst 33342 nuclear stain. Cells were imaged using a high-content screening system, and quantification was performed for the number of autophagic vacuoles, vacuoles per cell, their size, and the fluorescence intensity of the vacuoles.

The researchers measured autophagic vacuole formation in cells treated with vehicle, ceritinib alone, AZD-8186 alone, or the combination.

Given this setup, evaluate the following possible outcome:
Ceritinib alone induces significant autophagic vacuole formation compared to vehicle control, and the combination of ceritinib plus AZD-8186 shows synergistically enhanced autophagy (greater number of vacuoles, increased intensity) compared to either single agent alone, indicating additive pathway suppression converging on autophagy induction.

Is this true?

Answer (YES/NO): NO